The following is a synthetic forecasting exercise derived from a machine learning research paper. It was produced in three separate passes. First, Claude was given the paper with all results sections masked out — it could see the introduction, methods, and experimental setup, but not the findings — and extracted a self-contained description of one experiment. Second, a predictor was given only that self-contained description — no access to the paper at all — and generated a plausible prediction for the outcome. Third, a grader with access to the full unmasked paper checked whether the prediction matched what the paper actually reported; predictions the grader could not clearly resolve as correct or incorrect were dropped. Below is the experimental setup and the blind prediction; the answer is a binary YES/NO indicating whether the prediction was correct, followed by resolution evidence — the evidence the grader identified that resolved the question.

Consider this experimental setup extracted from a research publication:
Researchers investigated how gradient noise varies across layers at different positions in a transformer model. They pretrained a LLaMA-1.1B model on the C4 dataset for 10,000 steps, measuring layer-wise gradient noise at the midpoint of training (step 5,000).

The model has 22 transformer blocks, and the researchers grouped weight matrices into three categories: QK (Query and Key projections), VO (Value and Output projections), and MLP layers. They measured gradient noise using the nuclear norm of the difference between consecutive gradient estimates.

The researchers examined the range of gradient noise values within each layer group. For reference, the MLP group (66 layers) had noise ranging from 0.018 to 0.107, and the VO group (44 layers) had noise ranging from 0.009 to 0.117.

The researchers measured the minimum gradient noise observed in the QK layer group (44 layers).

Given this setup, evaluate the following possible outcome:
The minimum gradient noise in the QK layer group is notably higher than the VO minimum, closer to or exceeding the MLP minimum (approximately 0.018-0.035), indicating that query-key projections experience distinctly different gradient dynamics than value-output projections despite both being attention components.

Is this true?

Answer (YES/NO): NO